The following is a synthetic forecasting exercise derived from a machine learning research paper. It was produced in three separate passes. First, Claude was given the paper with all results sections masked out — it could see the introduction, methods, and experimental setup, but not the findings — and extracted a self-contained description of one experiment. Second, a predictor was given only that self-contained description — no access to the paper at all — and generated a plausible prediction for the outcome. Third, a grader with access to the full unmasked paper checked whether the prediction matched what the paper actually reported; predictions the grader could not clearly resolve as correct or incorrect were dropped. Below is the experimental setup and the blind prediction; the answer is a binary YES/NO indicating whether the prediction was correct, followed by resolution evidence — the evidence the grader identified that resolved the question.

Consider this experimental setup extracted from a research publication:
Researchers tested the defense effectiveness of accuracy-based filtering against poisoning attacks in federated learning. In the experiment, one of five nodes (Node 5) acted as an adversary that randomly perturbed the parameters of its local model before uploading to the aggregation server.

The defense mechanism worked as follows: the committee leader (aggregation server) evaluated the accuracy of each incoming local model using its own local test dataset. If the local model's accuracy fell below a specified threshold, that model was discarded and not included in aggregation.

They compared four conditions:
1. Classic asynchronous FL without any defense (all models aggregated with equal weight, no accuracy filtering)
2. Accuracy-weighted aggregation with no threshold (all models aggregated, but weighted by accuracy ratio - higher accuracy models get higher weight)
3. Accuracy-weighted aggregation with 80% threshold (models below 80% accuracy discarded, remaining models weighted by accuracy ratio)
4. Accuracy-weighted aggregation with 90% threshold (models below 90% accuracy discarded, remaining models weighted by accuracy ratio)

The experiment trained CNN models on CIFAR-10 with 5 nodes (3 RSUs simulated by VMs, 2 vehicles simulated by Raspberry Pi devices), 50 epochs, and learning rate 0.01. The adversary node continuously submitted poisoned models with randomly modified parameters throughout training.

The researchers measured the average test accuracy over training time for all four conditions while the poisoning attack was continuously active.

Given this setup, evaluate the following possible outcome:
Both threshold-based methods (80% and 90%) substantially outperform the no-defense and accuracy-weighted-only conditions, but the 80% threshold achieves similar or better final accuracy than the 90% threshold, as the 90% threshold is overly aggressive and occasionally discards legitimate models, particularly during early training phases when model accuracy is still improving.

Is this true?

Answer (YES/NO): NO